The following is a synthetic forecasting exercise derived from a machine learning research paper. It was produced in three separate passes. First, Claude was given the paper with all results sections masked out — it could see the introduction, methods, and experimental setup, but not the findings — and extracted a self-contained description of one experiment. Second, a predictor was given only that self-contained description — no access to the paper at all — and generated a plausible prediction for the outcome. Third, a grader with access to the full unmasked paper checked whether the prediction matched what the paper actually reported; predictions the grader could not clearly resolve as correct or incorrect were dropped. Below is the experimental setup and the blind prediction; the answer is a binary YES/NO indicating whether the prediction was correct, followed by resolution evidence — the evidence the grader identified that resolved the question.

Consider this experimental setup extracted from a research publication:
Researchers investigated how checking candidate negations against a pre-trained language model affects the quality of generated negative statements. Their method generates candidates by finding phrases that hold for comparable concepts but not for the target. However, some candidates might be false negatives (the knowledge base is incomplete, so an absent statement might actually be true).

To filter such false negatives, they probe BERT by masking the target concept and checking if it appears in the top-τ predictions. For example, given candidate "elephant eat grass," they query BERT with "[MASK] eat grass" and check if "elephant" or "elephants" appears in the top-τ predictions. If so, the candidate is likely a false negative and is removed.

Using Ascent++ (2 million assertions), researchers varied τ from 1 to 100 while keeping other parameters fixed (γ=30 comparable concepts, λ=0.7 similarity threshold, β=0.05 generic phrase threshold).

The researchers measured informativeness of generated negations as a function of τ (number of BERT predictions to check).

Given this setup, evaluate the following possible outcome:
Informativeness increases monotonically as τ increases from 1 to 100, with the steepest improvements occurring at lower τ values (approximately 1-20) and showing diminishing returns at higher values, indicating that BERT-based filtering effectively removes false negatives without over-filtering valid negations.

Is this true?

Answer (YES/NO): NO